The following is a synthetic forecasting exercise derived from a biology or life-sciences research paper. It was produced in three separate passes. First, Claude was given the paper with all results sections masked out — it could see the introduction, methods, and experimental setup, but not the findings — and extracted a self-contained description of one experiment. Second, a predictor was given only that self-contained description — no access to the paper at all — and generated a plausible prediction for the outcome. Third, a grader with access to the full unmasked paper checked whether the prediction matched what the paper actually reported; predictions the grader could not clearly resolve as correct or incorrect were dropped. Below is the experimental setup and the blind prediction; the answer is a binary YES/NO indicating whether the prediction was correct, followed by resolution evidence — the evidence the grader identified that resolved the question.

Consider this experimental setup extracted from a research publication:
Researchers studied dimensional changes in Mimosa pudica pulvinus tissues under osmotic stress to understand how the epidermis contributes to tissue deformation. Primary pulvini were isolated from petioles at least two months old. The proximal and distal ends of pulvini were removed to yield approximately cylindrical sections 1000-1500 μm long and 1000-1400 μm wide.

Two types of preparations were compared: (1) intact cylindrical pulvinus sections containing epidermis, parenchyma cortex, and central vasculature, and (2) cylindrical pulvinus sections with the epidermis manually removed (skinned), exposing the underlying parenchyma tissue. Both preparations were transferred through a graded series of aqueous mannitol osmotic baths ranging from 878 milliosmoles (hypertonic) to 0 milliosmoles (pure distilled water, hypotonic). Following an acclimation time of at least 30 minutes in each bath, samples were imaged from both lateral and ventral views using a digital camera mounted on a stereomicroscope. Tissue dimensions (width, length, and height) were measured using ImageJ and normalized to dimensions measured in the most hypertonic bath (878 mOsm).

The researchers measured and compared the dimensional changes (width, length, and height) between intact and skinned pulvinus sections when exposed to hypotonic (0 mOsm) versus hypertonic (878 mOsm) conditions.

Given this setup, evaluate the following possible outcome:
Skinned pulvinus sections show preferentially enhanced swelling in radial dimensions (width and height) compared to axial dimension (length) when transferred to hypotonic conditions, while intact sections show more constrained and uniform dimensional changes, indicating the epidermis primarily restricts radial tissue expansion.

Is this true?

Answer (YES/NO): NO